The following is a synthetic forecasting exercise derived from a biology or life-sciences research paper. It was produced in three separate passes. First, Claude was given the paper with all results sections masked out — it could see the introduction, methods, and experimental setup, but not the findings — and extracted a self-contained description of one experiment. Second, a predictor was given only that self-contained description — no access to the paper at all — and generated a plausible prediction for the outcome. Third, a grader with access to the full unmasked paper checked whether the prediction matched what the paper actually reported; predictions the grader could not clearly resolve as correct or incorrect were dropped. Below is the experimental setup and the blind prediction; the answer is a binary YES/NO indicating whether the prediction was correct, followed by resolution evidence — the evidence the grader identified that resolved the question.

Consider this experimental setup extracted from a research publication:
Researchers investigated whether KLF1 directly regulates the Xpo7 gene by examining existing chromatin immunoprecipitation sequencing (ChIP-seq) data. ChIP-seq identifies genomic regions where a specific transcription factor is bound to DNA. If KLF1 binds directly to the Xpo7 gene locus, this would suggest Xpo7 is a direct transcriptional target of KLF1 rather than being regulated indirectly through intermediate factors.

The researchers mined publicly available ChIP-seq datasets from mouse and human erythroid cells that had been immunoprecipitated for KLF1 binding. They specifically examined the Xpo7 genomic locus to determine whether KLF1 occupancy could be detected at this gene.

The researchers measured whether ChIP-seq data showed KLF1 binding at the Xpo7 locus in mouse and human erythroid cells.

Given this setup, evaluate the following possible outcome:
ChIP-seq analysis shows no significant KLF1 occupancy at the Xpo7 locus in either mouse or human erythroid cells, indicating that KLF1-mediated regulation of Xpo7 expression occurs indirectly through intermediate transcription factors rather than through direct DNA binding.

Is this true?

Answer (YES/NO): NO